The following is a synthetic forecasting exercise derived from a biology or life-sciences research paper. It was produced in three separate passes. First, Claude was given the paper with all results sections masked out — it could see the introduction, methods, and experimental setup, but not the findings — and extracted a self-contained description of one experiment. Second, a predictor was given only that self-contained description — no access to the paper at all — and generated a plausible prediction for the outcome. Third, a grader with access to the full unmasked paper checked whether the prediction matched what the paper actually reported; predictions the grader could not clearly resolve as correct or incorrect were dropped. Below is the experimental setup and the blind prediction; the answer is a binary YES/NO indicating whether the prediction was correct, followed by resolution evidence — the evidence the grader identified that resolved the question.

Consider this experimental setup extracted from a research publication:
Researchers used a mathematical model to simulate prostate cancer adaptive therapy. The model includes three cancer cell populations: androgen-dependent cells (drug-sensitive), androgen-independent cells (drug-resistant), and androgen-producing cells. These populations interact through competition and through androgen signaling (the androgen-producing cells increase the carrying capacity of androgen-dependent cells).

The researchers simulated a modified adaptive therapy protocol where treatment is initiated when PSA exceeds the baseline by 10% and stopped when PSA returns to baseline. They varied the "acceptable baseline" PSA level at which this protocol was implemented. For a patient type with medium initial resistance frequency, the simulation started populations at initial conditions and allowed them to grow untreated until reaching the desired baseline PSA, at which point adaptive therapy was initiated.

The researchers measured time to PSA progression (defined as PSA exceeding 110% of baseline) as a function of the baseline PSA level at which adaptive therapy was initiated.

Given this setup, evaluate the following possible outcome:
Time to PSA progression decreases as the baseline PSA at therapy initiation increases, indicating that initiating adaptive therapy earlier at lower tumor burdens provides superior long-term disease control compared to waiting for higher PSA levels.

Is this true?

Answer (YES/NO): NO